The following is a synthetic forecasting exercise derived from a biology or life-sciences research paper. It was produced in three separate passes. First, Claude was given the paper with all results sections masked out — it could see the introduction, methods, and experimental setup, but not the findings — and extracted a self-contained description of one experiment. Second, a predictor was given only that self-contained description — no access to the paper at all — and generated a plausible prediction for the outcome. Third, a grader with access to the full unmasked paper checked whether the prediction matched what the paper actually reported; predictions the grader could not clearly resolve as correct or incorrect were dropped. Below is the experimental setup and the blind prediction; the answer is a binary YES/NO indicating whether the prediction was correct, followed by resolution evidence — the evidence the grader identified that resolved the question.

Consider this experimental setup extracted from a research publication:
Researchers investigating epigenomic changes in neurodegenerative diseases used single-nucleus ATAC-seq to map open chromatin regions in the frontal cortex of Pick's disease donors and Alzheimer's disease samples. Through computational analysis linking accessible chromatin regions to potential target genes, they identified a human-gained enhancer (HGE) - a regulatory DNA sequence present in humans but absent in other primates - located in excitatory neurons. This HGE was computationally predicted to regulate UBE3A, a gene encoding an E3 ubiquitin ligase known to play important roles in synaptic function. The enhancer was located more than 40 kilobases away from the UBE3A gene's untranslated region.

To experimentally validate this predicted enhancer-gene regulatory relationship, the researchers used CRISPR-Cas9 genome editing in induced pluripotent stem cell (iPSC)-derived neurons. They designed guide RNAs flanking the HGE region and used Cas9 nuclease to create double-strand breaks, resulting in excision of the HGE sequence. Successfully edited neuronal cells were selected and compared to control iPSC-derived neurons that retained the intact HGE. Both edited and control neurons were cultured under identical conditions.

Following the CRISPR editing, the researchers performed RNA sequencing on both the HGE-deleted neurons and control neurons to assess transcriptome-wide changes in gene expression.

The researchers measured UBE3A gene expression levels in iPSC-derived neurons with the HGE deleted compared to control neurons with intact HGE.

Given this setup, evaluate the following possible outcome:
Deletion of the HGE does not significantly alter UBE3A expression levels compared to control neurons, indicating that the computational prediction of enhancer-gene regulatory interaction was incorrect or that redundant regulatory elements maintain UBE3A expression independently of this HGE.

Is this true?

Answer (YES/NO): NO